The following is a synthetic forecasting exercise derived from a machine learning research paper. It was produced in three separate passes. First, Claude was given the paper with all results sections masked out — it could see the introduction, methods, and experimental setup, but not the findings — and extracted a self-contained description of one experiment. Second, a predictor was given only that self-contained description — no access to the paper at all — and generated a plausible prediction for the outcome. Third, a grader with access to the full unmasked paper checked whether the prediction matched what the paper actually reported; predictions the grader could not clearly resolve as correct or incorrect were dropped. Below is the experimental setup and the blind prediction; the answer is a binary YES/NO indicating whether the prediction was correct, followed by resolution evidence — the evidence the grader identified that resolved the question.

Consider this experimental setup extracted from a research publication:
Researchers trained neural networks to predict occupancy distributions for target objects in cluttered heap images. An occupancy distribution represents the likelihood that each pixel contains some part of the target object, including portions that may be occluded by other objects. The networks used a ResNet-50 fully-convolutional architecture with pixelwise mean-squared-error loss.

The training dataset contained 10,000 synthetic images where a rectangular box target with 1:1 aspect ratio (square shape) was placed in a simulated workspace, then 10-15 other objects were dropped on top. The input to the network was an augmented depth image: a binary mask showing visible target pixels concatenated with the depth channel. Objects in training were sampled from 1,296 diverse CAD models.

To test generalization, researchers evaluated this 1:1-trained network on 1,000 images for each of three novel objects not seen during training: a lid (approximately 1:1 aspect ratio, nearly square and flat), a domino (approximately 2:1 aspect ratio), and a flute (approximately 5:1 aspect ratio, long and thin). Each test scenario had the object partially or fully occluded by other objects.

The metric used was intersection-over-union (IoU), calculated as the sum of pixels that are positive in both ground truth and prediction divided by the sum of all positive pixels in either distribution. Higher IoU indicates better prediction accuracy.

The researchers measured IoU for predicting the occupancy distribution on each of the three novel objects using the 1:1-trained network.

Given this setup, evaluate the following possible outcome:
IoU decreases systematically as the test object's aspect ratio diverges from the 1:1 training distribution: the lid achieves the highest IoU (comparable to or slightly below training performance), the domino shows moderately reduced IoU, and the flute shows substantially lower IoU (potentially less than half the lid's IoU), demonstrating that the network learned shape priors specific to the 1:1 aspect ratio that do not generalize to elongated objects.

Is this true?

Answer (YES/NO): NO